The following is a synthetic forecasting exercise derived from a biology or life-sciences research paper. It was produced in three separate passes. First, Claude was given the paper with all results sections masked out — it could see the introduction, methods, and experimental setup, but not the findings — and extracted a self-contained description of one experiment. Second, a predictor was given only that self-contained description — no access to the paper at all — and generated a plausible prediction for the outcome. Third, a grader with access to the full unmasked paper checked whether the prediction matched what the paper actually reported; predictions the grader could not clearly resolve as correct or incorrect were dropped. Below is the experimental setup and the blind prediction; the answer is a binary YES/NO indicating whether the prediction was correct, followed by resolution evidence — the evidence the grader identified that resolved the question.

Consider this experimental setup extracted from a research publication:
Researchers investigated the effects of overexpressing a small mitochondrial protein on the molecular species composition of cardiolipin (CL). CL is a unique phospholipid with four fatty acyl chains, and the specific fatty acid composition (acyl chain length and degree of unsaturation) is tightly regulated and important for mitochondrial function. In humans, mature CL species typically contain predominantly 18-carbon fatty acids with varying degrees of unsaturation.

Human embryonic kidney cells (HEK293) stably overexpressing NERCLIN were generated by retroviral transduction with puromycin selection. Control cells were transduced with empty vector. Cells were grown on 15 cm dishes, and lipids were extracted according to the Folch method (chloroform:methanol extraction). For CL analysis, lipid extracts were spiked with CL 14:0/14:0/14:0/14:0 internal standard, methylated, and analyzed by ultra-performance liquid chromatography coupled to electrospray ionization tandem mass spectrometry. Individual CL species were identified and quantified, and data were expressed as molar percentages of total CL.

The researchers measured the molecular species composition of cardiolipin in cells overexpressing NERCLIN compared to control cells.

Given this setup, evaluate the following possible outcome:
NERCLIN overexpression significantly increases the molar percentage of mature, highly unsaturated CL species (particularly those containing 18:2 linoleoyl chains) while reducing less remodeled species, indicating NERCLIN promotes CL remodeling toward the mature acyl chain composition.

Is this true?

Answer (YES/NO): NO